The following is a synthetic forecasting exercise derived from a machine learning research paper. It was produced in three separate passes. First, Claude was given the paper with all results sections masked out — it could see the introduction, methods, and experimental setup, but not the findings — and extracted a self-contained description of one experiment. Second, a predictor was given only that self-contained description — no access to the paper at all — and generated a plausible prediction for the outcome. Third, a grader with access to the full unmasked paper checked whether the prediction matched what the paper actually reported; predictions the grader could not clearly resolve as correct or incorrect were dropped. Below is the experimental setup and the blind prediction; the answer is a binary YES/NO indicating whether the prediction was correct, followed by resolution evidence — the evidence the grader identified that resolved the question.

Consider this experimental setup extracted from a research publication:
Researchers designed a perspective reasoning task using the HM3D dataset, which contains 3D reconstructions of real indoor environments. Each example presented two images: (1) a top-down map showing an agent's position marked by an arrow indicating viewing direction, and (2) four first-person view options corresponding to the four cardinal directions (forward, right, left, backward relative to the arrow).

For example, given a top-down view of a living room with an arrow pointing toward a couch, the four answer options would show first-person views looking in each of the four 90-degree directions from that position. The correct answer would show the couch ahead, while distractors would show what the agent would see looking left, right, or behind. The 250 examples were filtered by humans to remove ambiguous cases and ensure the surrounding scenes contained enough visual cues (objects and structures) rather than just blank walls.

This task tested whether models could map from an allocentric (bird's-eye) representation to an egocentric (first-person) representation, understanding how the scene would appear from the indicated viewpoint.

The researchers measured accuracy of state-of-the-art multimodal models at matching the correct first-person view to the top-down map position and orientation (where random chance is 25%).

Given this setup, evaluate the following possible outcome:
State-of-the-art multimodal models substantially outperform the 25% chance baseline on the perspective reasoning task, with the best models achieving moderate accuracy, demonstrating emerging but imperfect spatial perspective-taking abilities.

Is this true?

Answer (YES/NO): NO